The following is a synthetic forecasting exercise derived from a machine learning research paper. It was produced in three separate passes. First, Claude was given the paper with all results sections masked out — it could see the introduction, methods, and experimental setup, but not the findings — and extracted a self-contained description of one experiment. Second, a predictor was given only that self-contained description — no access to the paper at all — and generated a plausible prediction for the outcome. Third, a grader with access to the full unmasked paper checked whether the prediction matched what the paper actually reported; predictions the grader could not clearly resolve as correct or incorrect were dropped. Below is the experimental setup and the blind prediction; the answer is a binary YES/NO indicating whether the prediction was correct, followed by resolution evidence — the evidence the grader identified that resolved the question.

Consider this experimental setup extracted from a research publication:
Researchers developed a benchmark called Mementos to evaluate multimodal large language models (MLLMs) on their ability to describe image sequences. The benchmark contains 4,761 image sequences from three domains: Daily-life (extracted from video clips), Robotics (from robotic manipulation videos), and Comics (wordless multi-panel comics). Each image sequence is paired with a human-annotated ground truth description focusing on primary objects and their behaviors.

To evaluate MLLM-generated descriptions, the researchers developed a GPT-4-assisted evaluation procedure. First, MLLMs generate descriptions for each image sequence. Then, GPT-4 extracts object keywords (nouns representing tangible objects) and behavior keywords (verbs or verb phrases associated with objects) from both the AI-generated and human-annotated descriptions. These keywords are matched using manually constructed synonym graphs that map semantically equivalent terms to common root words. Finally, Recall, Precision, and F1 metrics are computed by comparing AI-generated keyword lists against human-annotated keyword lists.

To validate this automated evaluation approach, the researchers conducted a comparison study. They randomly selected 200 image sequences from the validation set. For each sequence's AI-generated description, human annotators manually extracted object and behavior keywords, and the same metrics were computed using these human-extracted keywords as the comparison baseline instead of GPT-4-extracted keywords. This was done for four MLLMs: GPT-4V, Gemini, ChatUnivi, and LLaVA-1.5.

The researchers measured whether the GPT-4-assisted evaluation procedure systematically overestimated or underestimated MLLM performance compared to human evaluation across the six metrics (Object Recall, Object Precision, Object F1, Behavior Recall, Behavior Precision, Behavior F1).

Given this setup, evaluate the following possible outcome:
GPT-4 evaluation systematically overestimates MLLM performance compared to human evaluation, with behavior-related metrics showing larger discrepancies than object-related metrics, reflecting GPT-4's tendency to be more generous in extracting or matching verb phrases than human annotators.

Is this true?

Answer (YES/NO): NO